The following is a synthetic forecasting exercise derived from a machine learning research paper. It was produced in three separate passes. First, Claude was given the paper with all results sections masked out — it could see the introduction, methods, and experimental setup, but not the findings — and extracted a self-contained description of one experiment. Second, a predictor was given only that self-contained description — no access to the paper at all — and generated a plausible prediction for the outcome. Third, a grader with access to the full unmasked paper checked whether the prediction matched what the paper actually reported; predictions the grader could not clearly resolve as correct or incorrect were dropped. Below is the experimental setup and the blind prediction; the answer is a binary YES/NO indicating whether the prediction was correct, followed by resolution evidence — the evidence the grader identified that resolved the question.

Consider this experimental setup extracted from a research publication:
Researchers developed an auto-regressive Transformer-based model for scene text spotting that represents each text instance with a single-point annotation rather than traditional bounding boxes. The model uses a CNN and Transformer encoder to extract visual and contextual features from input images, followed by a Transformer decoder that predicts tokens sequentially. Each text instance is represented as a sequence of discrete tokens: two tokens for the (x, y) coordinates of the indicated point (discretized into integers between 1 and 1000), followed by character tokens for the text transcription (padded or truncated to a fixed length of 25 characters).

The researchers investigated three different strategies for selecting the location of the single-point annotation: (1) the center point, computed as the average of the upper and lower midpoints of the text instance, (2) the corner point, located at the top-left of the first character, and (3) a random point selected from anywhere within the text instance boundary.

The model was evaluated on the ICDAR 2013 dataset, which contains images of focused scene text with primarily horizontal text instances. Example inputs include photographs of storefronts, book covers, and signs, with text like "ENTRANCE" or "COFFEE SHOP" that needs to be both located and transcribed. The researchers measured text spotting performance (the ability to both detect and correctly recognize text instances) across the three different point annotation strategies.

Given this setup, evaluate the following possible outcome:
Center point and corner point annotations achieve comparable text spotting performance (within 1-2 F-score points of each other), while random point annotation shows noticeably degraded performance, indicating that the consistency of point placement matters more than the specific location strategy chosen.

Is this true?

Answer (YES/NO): NO